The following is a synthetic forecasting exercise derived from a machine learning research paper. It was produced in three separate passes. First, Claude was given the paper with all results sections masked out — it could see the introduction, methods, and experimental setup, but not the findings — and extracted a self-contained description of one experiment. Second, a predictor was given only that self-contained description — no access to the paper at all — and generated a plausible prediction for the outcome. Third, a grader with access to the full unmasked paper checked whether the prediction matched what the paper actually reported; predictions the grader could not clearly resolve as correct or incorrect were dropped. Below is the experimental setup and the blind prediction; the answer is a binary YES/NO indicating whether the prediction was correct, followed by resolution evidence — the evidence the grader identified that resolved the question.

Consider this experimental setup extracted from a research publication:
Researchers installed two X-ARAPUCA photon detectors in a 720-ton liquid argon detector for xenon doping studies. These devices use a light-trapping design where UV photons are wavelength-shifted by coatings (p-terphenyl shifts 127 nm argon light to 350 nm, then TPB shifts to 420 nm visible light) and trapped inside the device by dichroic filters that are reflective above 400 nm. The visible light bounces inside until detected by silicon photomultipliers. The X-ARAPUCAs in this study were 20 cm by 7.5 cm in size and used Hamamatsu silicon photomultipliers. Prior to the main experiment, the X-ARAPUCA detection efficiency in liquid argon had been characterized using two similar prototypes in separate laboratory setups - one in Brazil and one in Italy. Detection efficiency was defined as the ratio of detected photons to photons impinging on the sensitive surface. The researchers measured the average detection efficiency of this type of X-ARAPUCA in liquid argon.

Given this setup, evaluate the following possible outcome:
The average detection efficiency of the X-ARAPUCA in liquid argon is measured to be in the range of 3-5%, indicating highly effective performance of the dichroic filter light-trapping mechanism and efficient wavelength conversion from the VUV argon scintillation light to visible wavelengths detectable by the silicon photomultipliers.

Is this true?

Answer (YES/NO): NO